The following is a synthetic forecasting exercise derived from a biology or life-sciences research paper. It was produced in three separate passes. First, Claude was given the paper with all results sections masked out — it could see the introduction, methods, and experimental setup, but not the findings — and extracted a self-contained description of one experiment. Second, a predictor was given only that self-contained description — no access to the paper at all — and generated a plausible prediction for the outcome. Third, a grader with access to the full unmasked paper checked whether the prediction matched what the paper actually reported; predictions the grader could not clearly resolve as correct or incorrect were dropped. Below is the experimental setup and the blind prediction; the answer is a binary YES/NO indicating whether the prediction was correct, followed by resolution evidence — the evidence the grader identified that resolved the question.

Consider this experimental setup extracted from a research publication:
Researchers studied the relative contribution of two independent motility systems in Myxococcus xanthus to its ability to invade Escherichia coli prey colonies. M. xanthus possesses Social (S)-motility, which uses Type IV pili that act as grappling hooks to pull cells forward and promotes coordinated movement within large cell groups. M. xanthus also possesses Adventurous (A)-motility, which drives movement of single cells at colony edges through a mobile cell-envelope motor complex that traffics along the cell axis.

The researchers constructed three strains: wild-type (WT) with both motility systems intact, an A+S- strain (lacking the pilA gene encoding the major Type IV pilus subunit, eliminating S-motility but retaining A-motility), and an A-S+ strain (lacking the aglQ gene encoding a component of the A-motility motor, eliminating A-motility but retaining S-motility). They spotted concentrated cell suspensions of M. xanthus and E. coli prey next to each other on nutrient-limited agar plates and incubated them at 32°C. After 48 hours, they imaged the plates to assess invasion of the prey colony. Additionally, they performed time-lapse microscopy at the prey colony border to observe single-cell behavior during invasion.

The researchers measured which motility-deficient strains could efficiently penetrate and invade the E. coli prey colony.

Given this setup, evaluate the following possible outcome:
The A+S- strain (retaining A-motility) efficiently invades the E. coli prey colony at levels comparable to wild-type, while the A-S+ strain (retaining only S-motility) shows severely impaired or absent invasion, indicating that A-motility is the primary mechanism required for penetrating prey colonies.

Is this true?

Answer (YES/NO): YES